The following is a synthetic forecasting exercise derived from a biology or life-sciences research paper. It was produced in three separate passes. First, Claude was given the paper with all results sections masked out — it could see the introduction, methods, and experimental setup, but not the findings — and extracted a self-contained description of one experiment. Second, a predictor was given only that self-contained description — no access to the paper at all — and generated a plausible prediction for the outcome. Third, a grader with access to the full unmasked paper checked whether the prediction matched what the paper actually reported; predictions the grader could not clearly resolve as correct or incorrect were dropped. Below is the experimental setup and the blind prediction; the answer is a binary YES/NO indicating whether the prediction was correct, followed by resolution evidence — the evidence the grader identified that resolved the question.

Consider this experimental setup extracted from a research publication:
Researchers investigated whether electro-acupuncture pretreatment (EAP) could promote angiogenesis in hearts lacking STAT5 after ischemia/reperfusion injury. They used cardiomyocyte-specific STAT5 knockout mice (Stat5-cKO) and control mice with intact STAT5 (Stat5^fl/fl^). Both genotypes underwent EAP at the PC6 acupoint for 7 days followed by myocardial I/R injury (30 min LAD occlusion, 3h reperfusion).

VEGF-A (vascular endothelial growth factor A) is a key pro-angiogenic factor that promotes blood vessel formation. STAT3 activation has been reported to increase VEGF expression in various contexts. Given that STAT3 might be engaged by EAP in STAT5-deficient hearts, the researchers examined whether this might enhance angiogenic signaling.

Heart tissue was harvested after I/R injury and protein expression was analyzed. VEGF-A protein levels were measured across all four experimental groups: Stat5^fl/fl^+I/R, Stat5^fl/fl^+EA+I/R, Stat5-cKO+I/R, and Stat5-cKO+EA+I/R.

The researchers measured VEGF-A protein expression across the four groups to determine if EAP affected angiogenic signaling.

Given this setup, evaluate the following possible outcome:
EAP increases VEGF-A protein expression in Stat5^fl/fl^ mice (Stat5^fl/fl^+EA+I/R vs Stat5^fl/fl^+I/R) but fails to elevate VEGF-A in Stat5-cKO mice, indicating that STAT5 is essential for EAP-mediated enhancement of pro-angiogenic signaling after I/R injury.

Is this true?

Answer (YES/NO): NO